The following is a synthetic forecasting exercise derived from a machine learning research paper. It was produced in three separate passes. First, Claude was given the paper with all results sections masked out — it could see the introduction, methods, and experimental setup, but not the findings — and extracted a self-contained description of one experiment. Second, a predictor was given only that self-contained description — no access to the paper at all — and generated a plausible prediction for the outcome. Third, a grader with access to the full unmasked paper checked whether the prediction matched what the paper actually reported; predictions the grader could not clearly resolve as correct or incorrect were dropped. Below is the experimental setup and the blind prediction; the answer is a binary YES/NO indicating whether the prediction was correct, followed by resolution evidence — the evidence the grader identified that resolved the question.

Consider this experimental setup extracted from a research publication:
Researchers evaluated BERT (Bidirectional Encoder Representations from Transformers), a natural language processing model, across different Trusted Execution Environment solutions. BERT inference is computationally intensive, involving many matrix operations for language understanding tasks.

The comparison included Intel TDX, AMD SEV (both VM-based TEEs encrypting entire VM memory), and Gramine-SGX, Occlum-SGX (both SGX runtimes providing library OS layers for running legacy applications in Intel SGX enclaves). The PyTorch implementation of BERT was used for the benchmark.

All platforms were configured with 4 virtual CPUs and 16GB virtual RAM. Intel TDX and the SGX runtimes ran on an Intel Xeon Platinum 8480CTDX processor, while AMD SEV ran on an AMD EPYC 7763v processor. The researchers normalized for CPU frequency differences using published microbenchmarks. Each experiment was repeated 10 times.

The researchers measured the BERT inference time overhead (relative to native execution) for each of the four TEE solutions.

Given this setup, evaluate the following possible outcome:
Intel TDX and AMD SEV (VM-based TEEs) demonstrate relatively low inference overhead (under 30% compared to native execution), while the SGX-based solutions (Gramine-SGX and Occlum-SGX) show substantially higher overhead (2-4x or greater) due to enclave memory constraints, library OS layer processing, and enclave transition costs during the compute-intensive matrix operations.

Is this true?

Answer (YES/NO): NO